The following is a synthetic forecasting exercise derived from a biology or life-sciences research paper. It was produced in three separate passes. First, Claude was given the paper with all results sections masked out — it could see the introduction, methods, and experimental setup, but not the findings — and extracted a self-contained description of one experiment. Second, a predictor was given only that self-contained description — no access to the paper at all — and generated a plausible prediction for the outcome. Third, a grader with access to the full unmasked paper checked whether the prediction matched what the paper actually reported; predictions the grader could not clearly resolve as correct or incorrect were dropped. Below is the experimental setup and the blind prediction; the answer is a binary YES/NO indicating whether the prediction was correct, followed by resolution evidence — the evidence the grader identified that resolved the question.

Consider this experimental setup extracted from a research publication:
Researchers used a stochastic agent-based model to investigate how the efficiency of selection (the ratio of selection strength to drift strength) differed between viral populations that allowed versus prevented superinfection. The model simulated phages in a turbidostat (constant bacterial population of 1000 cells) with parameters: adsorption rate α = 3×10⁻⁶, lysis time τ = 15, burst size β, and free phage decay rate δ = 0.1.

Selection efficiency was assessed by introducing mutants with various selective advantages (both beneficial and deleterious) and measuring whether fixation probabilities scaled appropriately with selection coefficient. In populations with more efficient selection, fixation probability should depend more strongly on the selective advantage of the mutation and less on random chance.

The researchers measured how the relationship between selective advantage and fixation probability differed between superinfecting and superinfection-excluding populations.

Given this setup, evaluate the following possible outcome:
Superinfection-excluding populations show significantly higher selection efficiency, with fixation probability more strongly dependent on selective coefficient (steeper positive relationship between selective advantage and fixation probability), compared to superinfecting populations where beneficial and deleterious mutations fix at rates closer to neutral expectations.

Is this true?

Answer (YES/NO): NO